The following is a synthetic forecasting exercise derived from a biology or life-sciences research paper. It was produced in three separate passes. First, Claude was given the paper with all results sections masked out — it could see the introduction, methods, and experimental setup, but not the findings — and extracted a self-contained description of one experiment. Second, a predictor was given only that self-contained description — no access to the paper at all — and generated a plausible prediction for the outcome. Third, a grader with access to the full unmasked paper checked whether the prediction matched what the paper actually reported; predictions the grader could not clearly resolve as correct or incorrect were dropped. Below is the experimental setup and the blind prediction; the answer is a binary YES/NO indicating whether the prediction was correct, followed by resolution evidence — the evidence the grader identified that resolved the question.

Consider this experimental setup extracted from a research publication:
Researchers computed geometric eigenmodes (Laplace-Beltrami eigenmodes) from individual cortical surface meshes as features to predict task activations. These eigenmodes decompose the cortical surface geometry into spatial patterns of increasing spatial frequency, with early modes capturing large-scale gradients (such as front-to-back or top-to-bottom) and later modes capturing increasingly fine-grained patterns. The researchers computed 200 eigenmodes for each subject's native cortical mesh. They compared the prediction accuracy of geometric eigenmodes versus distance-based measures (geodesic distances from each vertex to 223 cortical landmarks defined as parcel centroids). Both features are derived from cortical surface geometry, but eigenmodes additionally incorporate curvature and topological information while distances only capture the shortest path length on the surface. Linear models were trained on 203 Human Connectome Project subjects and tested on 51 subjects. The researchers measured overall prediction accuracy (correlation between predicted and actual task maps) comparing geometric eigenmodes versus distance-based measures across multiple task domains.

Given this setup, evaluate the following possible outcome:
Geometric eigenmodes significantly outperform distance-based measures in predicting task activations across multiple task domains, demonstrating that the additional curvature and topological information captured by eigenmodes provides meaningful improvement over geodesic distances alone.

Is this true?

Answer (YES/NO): NO